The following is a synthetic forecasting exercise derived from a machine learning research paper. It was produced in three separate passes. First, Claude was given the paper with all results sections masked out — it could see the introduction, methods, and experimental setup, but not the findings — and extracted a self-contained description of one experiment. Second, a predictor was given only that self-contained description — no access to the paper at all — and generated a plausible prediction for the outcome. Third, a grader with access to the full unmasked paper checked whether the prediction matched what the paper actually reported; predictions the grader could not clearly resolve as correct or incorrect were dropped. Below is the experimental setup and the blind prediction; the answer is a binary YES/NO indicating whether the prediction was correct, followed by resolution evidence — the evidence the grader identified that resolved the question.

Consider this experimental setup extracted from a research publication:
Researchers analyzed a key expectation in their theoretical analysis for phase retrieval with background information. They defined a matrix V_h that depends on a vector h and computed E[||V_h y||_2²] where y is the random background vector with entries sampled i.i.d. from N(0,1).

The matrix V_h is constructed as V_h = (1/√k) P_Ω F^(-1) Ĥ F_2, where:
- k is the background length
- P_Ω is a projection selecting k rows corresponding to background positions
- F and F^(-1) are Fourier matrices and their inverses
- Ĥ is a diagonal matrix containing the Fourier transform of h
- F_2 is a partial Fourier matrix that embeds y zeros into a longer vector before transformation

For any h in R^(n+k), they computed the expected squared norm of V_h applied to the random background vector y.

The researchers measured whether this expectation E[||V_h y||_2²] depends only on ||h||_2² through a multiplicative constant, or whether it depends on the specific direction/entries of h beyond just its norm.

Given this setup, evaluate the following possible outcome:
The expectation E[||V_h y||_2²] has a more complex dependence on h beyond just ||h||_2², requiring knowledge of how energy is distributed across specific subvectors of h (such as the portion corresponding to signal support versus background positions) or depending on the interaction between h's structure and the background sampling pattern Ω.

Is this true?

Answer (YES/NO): NO